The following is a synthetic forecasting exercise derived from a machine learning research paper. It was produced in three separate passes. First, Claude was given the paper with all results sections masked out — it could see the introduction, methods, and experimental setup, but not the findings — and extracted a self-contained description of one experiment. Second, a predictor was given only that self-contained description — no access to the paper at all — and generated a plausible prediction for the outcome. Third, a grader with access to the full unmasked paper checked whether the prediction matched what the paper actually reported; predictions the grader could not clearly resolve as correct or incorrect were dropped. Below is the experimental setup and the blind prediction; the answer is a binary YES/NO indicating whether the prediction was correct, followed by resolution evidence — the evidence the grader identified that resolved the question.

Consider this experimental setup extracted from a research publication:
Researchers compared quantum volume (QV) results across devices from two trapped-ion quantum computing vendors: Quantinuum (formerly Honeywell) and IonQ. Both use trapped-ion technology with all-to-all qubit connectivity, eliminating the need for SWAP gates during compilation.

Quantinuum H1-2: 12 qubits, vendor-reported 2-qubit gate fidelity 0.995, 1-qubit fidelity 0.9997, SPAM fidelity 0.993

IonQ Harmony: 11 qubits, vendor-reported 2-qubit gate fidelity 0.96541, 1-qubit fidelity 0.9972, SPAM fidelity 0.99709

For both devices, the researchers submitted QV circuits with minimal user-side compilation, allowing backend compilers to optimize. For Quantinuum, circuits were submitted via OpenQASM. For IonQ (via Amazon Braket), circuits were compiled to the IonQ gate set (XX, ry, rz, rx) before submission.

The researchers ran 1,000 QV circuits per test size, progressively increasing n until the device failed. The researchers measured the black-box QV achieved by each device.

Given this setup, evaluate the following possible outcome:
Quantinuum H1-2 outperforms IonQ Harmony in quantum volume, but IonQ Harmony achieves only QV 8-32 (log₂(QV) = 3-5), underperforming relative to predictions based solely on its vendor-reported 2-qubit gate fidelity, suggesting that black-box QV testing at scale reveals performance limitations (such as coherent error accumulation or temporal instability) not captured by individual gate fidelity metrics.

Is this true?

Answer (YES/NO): YES